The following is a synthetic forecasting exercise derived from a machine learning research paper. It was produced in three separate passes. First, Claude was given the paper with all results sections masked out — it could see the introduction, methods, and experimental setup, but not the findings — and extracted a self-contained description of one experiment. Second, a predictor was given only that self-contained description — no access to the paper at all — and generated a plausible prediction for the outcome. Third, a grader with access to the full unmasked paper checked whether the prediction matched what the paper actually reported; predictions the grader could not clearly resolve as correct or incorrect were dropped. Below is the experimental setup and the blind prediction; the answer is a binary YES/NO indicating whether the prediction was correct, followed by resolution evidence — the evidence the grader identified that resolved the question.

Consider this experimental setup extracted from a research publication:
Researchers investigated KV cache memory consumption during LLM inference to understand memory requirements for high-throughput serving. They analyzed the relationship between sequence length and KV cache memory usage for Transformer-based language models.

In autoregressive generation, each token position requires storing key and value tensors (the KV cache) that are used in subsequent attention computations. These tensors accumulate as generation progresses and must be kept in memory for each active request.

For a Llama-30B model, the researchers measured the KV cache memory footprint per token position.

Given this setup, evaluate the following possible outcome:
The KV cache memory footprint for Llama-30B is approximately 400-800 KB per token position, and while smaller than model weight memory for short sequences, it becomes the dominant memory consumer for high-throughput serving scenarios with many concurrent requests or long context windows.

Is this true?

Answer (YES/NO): NO